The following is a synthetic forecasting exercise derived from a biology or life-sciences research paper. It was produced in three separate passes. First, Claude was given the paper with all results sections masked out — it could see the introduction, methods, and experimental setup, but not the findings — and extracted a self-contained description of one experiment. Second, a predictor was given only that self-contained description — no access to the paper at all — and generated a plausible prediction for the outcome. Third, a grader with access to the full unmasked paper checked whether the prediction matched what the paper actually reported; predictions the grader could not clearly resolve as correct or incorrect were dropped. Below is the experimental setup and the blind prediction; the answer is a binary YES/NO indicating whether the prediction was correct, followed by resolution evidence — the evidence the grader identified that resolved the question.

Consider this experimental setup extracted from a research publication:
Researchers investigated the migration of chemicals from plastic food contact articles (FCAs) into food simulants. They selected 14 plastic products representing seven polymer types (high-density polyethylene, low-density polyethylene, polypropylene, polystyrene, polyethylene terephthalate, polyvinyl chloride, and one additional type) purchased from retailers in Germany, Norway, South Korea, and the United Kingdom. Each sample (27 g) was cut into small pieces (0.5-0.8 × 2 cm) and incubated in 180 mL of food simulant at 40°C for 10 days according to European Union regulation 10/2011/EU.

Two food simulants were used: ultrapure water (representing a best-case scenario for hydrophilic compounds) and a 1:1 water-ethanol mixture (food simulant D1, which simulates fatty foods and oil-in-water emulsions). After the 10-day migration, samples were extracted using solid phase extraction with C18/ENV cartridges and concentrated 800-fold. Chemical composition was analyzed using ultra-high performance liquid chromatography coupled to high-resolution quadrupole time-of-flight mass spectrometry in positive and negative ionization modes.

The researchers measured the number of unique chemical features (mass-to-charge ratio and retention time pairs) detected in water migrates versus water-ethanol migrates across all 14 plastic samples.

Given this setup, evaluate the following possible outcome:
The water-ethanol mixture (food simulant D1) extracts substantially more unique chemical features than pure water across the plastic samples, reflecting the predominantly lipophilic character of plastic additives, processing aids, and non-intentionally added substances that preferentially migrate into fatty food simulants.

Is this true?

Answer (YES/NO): YES